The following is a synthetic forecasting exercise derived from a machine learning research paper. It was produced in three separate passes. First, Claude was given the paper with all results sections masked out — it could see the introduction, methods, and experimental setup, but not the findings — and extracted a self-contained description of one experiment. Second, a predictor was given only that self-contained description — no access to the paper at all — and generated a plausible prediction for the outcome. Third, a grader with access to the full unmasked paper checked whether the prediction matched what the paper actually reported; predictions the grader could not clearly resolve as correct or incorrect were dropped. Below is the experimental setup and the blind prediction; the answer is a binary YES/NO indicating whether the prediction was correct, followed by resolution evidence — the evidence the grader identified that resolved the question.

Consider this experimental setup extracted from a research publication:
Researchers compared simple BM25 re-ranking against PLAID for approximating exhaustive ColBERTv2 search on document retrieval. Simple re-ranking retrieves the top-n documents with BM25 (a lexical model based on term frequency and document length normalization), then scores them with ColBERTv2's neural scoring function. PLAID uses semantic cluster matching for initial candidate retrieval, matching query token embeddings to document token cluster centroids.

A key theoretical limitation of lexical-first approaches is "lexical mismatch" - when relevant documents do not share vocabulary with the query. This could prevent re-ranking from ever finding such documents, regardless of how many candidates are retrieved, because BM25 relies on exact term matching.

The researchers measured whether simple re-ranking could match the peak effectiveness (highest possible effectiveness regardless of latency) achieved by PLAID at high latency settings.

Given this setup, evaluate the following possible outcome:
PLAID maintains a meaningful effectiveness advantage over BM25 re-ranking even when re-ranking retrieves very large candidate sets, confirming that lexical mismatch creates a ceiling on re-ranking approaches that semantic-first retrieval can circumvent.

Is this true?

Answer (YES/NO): YES